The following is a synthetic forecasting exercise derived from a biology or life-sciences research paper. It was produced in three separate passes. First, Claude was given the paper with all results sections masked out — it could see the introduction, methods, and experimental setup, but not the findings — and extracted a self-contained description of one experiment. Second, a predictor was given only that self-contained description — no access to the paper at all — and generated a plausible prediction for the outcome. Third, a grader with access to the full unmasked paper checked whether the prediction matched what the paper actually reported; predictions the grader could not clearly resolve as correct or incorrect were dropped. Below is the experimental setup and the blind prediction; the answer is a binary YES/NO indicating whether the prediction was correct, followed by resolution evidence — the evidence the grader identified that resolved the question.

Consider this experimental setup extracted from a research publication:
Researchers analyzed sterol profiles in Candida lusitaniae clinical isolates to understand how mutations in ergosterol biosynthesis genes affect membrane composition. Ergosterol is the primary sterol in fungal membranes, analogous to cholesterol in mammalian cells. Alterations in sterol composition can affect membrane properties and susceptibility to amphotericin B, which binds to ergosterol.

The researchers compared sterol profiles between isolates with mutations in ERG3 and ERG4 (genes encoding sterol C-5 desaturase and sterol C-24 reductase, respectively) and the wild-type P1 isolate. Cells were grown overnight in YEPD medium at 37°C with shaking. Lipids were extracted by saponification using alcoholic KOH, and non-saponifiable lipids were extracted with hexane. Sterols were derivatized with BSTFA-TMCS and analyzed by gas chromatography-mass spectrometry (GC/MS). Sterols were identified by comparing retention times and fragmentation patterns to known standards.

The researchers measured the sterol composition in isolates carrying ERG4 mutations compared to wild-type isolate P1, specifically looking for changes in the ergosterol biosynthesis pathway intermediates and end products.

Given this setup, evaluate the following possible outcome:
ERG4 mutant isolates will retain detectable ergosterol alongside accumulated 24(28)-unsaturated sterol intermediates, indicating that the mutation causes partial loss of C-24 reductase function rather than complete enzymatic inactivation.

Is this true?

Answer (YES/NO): NO